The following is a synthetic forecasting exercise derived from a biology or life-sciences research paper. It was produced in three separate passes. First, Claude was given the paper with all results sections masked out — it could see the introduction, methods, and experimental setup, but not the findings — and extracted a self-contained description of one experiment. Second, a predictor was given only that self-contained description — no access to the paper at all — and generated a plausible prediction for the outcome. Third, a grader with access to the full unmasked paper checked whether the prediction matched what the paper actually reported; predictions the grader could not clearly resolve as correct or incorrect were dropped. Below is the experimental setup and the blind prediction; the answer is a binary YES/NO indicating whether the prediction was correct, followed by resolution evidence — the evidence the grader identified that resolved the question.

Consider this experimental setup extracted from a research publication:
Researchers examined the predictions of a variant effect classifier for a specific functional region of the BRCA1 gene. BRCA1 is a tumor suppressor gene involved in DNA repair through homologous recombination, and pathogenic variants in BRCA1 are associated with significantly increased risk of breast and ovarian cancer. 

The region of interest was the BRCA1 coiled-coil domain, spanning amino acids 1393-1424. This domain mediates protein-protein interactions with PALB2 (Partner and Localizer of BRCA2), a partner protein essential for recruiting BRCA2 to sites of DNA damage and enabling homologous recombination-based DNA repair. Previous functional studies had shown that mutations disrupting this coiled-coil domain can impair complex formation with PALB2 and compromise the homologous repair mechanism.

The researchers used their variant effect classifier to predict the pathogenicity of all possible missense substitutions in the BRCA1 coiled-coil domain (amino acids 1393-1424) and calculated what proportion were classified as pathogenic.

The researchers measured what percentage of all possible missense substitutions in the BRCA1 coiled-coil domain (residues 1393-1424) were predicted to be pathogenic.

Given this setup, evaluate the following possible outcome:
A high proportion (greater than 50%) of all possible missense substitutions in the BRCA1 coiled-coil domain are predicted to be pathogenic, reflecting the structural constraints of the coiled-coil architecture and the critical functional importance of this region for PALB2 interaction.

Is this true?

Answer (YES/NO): NO